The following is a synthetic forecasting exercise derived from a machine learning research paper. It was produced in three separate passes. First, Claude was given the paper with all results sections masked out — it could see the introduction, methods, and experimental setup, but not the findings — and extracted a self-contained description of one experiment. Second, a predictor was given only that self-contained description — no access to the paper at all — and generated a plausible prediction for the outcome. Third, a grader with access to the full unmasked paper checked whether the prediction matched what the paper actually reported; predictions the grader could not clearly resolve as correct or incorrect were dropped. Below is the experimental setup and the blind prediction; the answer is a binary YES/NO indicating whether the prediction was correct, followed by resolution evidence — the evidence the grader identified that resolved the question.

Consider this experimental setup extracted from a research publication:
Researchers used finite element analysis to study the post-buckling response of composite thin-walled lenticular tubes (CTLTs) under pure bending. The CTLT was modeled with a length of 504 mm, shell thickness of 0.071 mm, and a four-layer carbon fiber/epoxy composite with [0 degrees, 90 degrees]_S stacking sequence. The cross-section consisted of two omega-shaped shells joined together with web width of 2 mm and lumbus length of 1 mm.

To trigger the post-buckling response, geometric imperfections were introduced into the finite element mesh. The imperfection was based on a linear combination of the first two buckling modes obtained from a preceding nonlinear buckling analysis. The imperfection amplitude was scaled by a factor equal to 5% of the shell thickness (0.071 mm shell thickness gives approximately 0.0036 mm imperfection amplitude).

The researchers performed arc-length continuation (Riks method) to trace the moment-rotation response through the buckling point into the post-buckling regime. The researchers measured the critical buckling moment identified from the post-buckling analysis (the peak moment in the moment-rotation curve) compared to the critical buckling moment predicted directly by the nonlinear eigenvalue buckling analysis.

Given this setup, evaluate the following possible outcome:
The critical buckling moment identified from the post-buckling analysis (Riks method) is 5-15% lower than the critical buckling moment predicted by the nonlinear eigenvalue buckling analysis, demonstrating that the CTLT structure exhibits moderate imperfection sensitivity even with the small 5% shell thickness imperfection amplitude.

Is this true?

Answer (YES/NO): NO